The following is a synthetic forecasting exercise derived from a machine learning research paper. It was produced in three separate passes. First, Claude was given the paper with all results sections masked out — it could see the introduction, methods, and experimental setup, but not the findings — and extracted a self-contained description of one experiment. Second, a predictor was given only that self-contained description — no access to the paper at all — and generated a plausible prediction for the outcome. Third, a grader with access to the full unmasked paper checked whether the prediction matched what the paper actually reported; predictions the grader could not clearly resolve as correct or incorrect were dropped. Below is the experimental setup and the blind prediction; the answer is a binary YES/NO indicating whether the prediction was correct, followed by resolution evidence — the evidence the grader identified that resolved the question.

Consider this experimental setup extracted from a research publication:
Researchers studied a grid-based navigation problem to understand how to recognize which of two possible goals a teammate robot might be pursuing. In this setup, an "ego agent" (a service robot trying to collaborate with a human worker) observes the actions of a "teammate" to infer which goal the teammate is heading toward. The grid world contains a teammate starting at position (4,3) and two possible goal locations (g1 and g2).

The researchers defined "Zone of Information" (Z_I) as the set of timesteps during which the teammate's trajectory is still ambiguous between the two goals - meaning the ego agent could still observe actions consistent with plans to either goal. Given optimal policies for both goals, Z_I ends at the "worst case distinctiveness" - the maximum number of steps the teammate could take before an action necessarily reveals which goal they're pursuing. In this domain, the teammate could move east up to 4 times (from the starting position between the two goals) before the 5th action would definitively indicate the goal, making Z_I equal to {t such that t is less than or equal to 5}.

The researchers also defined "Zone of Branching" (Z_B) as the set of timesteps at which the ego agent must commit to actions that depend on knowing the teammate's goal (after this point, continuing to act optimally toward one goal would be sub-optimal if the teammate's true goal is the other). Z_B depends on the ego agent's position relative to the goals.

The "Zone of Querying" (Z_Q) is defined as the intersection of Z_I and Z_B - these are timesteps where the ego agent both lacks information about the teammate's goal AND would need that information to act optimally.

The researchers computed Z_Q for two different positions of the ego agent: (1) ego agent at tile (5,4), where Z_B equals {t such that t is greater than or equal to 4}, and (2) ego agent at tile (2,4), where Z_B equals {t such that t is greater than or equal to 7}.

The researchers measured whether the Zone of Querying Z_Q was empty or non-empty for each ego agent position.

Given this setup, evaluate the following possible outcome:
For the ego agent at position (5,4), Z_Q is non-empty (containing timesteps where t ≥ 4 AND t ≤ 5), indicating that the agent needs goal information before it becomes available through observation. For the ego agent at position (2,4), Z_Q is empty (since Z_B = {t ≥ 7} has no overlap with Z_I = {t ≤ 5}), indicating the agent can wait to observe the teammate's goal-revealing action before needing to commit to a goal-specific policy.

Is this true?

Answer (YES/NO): YES